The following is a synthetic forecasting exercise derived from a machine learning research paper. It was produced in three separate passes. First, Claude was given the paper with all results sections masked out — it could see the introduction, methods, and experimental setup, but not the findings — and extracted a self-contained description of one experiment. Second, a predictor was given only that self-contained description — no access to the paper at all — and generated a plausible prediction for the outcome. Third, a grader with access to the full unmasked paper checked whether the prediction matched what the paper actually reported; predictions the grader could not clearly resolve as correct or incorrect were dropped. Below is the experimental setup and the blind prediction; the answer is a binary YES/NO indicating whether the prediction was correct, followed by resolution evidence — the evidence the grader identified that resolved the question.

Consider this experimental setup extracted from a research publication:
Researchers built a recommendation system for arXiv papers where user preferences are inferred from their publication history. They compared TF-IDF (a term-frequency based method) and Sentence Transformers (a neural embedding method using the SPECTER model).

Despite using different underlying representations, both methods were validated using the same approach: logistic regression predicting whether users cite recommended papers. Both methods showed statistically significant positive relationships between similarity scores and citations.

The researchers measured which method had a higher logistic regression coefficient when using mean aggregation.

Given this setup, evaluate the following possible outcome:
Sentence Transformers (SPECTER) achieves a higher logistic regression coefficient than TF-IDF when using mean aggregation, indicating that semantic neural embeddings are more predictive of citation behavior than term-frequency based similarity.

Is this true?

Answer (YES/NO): NO